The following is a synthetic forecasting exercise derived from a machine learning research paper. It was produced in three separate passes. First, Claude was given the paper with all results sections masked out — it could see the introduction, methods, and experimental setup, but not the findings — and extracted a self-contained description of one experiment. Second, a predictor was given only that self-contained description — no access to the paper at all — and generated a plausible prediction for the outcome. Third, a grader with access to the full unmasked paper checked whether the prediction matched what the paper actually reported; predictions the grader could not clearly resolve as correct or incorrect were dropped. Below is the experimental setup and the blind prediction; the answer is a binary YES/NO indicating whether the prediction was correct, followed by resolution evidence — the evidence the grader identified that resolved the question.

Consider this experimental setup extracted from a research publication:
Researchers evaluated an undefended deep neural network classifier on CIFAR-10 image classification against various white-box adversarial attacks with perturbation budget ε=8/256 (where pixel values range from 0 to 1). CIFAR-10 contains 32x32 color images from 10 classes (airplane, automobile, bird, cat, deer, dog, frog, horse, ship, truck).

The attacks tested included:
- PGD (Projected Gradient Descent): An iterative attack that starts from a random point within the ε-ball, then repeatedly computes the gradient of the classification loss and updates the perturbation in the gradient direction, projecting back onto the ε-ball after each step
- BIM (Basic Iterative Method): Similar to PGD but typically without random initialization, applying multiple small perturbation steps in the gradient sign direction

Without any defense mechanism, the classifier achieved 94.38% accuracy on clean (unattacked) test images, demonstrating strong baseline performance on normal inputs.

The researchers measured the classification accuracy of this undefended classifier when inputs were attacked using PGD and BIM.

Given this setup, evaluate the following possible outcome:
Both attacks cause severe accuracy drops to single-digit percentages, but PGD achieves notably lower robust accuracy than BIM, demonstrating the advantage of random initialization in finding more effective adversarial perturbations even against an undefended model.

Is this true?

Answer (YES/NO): NO